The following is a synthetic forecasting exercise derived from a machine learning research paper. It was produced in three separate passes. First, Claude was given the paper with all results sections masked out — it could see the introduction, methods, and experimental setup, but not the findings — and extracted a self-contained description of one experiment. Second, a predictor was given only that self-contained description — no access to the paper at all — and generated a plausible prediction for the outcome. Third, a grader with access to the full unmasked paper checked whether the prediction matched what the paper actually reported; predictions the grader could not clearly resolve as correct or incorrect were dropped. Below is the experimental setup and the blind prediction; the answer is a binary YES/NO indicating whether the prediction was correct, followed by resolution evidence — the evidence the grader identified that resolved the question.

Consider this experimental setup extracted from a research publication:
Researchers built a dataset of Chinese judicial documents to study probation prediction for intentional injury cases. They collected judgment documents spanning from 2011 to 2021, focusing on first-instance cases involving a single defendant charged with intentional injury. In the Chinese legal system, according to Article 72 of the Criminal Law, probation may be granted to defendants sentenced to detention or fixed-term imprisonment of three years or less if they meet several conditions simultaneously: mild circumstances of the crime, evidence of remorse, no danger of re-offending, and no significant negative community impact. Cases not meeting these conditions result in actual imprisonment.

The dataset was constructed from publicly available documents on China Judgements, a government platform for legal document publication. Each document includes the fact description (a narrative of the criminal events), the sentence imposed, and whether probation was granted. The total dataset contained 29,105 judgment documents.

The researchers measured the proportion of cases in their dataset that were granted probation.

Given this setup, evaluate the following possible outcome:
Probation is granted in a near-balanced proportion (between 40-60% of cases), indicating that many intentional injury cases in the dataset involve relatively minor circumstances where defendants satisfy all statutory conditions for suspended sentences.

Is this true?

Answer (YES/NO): NO